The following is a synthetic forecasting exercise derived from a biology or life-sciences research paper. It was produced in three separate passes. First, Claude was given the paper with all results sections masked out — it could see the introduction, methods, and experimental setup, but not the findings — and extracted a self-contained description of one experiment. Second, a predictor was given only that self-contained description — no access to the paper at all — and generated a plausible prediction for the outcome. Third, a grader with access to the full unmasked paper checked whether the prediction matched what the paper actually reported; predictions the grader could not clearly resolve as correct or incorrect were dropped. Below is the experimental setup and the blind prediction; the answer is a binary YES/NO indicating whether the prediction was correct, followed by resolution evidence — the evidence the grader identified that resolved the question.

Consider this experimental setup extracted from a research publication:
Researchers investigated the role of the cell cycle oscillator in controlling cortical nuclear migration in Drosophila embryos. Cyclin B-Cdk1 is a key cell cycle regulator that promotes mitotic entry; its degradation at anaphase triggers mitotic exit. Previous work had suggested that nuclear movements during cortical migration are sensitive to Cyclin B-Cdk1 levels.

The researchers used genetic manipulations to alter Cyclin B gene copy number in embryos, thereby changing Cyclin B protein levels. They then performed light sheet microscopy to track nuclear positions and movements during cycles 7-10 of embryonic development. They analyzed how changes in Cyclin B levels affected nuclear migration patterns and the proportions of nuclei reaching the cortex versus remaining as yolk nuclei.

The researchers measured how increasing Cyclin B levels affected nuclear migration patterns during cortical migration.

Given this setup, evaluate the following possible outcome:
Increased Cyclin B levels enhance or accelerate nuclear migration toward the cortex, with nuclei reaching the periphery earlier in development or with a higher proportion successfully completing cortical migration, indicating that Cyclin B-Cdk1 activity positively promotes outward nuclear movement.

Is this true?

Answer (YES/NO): NO